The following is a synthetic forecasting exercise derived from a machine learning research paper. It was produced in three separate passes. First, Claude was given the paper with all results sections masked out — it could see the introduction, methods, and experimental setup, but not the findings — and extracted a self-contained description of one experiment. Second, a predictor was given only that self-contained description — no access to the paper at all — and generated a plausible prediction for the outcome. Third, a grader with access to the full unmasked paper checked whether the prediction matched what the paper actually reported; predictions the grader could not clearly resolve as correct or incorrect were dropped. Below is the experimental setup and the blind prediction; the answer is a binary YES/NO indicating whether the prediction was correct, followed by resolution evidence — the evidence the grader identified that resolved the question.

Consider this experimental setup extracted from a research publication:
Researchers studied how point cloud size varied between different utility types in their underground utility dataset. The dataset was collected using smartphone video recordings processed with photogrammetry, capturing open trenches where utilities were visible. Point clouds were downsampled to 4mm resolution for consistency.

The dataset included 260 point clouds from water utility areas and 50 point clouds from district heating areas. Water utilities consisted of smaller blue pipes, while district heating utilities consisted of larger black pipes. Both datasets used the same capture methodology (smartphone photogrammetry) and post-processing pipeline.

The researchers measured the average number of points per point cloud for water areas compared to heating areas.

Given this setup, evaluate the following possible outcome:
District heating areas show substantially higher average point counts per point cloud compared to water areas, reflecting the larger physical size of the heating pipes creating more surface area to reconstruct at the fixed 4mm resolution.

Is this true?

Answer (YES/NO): YES